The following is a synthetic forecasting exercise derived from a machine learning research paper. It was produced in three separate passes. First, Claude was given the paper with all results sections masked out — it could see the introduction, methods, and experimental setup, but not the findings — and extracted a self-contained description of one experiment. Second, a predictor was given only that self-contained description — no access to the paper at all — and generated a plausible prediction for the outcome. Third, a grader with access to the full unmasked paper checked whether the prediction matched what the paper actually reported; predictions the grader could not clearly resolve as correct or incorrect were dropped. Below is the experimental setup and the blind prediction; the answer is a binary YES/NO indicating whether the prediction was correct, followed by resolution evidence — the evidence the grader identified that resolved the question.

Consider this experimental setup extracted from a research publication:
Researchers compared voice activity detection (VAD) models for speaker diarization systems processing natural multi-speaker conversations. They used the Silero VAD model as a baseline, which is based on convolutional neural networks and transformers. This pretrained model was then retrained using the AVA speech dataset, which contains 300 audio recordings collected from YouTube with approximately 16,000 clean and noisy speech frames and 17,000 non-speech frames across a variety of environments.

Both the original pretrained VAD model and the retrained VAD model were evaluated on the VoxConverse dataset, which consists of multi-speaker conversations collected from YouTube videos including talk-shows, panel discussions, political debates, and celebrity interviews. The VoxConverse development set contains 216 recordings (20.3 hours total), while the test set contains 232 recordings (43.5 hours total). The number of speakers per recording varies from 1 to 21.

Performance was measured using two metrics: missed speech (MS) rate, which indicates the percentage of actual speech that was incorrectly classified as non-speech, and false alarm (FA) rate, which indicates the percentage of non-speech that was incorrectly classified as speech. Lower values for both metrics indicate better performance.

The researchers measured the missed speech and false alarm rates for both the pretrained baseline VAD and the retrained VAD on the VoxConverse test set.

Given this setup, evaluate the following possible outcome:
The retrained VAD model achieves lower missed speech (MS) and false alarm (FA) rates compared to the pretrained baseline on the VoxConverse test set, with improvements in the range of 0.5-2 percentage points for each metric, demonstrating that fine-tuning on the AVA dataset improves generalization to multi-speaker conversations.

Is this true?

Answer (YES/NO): NO